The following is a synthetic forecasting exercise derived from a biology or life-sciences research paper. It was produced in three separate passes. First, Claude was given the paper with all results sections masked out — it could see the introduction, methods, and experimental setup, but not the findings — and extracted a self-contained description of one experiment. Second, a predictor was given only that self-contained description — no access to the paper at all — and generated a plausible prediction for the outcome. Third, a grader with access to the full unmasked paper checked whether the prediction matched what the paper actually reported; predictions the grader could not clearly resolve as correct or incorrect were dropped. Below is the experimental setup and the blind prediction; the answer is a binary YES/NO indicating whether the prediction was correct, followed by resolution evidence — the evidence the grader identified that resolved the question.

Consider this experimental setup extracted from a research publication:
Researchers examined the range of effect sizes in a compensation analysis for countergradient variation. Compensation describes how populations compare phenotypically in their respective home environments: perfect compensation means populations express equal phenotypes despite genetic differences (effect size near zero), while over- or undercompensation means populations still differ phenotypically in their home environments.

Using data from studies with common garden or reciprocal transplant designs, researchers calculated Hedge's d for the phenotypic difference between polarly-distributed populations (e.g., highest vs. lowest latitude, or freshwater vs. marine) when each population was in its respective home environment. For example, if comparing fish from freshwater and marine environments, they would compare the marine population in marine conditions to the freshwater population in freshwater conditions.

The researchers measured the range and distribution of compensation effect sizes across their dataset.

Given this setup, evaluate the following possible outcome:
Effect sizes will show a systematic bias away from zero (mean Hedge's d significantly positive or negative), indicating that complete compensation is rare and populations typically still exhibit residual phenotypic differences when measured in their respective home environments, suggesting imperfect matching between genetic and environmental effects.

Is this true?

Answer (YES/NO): NO